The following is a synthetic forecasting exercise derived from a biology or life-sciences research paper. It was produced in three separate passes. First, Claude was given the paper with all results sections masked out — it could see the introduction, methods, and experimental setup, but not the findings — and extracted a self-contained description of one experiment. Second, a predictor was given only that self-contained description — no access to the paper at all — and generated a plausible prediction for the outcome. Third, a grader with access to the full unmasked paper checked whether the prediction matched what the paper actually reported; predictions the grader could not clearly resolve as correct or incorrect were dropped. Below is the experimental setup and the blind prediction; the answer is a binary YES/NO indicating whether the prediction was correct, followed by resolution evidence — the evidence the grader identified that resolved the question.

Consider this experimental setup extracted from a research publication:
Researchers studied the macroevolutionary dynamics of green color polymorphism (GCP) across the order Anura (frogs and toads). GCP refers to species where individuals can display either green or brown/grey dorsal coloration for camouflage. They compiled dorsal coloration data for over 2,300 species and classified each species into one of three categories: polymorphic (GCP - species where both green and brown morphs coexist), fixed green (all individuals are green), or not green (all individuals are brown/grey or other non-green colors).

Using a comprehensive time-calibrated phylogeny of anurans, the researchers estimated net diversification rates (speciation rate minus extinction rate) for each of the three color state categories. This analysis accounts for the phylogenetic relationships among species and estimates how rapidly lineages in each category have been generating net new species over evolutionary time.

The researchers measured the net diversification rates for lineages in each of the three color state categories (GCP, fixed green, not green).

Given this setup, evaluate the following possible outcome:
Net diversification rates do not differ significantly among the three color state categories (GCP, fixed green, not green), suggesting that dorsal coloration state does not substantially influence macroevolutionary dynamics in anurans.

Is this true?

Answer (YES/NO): NO